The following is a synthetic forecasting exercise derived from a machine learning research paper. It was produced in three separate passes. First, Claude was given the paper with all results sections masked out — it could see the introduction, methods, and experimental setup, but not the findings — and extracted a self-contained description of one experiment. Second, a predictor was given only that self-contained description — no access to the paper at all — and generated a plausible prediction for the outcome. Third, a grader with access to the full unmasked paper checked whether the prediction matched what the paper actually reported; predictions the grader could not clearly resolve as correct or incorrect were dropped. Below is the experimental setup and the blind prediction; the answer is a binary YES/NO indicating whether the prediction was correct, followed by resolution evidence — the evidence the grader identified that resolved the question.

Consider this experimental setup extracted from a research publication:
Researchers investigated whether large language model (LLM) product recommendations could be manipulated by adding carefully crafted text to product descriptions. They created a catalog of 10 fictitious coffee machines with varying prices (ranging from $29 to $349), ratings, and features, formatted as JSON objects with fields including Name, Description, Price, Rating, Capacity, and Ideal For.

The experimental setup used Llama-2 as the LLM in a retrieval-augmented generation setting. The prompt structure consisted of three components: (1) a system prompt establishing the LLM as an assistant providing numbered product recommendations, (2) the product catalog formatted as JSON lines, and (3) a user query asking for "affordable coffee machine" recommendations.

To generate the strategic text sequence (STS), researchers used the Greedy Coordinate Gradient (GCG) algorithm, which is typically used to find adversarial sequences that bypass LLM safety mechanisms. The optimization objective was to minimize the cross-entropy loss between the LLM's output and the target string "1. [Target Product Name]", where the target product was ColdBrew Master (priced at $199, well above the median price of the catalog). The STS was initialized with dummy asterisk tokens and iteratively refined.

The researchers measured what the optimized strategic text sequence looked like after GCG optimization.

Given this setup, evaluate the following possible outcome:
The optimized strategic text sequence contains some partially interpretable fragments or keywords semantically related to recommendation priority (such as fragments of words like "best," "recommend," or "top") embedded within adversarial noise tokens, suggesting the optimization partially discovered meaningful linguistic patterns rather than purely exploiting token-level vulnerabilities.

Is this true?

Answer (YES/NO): NO